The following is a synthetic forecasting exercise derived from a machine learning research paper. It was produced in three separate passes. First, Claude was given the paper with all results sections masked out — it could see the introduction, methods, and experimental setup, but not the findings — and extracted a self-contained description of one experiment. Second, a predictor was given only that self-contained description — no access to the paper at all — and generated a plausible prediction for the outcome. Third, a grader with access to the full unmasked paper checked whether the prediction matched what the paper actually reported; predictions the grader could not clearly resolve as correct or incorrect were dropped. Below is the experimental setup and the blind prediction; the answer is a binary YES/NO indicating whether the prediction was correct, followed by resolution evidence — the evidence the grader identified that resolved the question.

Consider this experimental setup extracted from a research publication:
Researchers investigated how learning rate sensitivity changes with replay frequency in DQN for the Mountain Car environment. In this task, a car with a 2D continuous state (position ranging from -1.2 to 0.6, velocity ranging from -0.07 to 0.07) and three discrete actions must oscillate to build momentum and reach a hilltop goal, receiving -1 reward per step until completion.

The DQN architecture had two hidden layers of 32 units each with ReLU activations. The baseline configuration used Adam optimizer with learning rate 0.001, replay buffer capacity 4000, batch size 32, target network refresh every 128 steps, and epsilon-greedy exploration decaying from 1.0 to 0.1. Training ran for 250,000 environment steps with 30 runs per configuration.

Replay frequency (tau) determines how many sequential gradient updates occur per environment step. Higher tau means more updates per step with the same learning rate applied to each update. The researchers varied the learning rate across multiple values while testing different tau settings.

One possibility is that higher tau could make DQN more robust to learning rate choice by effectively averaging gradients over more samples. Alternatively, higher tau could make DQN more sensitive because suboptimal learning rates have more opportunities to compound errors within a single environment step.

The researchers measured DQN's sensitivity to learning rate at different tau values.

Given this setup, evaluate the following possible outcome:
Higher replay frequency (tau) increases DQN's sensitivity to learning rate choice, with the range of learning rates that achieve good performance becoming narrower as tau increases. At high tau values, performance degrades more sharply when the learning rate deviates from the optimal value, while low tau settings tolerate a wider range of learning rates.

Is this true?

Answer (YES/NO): NO